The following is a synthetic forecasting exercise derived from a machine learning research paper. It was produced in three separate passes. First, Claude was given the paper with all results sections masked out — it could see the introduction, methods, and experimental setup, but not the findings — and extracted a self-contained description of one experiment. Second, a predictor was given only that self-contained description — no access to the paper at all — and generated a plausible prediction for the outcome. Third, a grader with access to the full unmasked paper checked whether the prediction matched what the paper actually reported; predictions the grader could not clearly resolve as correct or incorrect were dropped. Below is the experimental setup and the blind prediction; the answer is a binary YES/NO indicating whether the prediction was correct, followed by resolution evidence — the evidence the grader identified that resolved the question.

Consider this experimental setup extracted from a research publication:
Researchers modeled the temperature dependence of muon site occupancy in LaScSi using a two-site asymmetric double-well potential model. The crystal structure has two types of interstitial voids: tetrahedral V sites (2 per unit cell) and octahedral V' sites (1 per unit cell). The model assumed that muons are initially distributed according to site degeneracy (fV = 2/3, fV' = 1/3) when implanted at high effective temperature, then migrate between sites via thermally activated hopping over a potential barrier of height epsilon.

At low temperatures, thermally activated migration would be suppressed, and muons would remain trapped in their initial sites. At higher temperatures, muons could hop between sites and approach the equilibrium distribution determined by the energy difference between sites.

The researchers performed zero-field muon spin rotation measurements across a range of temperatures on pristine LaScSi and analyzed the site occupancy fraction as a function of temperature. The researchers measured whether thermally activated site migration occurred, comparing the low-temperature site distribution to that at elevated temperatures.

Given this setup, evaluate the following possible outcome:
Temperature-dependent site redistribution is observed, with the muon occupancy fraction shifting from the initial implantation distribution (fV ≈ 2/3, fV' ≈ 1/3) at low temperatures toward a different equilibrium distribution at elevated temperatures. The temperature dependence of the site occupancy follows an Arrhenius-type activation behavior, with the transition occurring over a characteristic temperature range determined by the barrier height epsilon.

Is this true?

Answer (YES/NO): YES